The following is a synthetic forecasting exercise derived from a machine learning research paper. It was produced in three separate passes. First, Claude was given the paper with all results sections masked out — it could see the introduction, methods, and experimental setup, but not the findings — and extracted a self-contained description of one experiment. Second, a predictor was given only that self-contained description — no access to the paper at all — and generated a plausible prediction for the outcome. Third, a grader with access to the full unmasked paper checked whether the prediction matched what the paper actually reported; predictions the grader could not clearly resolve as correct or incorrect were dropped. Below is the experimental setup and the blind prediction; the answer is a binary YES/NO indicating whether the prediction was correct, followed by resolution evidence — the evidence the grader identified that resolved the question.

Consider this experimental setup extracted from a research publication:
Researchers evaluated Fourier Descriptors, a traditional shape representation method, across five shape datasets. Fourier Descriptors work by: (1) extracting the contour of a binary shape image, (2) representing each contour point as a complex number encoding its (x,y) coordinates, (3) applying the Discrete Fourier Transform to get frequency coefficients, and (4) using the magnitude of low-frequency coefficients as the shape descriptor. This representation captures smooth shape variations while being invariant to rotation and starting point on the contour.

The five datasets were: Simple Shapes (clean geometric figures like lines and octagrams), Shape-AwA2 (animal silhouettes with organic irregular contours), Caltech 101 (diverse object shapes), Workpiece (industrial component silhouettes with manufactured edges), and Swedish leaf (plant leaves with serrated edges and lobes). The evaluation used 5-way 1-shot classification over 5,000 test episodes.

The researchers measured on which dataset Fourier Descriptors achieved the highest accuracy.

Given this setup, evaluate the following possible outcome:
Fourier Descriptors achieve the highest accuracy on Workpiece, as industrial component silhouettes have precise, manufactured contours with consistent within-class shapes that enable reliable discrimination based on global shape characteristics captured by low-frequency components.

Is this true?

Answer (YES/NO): NO